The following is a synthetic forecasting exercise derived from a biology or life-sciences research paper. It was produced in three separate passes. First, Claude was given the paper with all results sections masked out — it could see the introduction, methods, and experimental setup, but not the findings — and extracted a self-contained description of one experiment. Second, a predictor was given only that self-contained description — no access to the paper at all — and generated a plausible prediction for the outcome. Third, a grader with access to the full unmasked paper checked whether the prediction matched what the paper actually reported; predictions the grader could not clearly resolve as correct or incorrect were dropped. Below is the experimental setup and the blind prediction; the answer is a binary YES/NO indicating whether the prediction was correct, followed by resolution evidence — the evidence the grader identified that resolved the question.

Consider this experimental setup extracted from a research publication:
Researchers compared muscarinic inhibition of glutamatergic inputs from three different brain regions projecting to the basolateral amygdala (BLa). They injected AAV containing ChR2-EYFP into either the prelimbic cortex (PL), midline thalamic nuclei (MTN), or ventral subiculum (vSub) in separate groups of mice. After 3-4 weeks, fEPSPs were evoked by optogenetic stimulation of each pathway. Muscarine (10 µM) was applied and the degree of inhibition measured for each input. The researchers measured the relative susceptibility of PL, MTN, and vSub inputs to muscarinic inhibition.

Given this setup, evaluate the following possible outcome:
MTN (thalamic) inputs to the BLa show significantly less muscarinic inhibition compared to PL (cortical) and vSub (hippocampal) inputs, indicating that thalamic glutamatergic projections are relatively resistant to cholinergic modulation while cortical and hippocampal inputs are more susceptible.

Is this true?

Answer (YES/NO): YES